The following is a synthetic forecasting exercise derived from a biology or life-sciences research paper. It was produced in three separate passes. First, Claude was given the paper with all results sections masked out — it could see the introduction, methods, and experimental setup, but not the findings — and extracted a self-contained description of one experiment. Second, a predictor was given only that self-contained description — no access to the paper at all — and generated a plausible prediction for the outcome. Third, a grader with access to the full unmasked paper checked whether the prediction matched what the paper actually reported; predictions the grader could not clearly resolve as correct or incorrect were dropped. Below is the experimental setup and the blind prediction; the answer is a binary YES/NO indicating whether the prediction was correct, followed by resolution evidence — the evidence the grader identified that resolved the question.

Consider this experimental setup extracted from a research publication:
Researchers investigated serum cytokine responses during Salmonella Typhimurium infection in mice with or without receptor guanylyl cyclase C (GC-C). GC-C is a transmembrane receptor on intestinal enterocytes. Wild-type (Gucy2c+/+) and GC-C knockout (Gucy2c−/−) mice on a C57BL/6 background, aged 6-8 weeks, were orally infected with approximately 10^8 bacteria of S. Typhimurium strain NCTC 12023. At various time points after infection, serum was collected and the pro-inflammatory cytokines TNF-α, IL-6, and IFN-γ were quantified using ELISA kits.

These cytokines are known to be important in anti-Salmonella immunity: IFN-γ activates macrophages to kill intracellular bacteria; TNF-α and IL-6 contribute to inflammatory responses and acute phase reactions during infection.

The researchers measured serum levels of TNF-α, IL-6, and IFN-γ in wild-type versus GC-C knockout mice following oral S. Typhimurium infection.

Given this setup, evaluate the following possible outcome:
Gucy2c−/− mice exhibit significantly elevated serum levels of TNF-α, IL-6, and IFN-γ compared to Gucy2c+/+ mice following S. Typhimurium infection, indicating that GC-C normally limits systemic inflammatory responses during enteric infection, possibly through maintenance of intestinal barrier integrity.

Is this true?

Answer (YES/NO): NO